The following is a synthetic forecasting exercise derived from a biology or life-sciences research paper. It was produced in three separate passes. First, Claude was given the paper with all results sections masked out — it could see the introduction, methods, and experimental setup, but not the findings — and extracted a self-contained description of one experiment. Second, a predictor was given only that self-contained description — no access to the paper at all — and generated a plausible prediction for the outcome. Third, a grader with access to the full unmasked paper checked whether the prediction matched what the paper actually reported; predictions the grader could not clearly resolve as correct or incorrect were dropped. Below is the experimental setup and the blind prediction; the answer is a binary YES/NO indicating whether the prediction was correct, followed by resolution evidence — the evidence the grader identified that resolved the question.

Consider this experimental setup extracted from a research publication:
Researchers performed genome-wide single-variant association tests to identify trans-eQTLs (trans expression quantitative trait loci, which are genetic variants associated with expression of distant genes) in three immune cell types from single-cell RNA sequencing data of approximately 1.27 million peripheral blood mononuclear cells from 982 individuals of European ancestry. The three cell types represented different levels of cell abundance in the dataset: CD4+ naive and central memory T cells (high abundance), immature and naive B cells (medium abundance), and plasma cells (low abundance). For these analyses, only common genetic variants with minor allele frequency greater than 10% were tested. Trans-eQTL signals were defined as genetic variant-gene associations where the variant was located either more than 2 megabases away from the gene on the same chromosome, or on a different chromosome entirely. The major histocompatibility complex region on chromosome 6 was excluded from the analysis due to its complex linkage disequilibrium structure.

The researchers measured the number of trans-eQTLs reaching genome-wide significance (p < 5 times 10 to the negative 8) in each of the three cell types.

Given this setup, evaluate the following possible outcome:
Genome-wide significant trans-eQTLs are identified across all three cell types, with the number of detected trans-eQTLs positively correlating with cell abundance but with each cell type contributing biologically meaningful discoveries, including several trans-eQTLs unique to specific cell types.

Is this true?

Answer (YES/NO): NO